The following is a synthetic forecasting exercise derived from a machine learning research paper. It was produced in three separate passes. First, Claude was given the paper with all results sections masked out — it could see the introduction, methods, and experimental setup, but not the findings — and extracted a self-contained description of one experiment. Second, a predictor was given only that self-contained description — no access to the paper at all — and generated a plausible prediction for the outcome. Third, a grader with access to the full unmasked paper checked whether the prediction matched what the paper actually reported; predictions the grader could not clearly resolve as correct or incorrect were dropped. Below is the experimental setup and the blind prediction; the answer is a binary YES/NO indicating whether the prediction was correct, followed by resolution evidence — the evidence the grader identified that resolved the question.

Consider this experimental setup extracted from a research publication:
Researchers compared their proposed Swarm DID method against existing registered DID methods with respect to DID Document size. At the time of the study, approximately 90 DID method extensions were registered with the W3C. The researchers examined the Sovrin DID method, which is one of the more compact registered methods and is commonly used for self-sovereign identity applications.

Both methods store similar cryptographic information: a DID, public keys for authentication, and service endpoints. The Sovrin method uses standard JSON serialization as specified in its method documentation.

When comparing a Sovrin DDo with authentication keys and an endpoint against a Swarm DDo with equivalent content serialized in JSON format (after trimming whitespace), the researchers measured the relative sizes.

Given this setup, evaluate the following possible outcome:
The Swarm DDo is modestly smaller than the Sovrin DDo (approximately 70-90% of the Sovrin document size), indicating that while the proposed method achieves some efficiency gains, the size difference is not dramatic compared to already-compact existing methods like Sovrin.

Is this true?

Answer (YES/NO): NO